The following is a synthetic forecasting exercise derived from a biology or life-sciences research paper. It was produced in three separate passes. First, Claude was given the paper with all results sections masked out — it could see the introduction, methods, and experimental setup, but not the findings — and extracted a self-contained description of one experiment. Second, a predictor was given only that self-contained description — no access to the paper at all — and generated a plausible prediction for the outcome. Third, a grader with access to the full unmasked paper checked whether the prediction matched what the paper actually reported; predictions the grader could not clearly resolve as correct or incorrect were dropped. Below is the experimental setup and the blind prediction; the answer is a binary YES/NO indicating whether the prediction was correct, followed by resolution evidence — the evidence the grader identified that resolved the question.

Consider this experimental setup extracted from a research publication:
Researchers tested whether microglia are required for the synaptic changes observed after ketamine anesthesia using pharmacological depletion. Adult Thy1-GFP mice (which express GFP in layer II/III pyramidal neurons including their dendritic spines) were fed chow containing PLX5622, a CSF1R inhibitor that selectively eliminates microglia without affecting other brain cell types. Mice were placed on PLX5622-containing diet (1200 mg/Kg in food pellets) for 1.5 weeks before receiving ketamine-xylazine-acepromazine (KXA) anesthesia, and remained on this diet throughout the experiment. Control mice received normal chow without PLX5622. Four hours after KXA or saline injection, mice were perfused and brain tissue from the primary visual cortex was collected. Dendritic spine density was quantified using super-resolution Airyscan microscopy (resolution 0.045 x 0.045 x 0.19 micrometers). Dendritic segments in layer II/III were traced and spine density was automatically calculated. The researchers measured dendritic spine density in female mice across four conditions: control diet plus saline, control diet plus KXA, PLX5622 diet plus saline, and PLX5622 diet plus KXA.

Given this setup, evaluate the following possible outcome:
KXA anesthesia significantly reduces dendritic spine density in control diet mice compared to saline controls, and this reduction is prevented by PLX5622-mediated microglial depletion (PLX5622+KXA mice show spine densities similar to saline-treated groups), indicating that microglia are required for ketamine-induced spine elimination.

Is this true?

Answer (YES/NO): NO